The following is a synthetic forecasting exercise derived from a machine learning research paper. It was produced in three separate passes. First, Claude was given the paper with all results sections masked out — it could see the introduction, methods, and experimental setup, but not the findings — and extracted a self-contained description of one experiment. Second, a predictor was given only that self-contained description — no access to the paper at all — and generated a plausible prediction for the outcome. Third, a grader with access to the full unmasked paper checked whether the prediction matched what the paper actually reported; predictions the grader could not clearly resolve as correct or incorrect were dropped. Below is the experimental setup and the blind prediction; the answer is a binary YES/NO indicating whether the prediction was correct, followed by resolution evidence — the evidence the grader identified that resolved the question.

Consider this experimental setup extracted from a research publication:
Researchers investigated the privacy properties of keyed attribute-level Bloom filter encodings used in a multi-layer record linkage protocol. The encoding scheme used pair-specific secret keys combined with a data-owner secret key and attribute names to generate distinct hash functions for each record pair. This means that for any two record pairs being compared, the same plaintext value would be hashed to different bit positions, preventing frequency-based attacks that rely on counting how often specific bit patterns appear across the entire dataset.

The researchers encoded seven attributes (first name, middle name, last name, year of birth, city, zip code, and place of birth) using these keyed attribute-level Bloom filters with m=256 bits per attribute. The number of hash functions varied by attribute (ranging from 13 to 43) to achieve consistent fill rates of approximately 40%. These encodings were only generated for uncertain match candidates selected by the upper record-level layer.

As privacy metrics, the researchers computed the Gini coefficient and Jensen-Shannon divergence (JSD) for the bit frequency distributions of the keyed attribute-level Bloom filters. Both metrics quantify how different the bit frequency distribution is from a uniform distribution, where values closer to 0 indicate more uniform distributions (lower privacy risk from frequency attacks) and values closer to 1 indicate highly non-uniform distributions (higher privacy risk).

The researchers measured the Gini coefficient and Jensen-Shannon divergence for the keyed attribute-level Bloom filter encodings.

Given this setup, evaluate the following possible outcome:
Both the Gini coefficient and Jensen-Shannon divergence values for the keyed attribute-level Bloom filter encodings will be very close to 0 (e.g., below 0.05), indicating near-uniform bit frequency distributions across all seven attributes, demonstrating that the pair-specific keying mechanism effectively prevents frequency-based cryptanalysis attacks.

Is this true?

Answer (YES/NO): YES